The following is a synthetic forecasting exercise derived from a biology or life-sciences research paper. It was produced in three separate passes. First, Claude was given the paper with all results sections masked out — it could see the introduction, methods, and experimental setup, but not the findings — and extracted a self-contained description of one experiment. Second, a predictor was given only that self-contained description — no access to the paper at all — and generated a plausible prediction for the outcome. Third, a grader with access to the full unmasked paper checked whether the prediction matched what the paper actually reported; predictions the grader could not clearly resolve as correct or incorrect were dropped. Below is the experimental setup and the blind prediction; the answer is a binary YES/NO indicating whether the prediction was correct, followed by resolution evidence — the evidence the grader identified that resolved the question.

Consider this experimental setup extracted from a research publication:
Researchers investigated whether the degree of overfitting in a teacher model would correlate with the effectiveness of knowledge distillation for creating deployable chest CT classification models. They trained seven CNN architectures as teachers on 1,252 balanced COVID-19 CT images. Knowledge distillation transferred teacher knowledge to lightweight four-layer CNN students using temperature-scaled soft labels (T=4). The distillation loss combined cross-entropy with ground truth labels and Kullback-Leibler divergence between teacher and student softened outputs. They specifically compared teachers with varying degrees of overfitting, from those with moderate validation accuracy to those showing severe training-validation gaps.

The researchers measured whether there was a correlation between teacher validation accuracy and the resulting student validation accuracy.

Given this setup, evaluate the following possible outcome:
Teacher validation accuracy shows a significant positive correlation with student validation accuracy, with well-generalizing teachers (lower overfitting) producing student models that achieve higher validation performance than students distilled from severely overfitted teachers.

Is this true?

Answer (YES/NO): NO